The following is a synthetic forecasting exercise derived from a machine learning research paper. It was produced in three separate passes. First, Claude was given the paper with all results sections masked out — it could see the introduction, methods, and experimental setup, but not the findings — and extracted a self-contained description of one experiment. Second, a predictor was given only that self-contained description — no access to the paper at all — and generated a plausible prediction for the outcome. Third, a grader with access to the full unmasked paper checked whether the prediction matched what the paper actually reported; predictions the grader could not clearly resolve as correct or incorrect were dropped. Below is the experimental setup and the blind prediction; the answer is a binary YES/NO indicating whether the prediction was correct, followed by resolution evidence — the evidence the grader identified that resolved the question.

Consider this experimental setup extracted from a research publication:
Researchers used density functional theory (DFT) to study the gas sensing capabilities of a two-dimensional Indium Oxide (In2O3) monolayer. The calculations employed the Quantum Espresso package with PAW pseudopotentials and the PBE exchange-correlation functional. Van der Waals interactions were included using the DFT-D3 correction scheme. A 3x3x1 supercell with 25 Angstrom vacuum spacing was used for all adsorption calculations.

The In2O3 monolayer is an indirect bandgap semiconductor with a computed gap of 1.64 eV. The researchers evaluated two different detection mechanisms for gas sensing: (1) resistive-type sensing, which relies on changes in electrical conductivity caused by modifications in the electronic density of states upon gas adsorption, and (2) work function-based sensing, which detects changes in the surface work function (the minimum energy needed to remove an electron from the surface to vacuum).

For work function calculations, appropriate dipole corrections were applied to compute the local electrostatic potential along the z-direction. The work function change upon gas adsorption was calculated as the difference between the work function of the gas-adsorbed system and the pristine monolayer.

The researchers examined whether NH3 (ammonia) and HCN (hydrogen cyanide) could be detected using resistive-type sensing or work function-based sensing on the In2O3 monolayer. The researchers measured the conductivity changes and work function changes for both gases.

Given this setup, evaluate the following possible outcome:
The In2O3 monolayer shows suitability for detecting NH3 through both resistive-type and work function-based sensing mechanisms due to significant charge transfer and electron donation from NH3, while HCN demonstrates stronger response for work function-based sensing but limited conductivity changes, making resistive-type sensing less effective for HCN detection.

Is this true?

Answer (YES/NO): NO